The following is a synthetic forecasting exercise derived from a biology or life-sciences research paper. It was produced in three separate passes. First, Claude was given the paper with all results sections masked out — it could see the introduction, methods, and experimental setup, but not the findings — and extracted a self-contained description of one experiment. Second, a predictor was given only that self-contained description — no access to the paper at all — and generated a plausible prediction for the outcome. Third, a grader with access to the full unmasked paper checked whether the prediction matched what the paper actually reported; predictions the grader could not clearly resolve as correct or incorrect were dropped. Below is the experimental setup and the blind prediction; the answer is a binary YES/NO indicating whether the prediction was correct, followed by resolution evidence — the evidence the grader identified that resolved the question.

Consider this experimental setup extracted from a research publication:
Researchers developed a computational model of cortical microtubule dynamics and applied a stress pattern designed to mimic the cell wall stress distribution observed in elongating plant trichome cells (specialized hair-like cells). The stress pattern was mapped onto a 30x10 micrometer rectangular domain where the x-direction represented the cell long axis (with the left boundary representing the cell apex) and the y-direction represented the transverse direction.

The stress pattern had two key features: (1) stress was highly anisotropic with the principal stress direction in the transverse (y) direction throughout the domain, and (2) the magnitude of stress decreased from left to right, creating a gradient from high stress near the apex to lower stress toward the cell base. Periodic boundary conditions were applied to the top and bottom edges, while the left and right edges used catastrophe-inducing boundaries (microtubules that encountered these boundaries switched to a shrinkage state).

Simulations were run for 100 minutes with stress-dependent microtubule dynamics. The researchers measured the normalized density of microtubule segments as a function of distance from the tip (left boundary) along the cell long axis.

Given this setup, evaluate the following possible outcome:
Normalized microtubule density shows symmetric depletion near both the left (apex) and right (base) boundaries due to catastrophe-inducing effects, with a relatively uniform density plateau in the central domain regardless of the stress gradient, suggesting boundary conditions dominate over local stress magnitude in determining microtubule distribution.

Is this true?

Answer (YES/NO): NO